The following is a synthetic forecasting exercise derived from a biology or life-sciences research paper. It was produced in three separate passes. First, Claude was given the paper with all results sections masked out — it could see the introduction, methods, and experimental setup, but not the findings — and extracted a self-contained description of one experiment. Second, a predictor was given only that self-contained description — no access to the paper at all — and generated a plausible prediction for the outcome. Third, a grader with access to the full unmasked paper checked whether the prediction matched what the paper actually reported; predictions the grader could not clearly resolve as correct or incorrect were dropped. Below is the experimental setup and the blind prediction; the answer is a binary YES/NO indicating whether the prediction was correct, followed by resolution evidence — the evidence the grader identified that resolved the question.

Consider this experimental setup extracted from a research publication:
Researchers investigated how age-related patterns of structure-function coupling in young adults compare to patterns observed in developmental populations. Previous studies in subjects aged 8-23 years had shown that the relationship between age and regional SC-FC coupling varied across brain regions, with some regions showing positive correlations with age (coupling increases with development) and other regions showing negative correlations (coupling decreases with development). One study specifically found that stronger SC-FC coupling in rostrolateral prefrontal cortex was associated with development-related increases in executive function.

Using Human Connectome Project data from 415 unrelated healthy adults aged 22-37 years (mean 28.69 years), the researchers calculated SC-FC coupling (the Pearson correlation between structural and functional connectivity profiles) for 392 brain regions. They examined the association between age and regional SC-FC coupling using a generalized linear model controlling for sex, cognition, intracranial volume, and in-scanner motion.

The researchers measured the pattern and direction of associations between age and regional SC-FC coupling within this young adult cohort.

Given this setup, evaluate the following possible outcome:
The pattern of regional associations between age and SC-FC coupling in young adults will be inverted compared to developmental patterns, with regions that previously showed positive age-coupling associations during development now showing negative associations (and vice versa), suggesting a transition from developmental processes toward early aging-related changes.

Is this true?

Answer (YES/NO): YES